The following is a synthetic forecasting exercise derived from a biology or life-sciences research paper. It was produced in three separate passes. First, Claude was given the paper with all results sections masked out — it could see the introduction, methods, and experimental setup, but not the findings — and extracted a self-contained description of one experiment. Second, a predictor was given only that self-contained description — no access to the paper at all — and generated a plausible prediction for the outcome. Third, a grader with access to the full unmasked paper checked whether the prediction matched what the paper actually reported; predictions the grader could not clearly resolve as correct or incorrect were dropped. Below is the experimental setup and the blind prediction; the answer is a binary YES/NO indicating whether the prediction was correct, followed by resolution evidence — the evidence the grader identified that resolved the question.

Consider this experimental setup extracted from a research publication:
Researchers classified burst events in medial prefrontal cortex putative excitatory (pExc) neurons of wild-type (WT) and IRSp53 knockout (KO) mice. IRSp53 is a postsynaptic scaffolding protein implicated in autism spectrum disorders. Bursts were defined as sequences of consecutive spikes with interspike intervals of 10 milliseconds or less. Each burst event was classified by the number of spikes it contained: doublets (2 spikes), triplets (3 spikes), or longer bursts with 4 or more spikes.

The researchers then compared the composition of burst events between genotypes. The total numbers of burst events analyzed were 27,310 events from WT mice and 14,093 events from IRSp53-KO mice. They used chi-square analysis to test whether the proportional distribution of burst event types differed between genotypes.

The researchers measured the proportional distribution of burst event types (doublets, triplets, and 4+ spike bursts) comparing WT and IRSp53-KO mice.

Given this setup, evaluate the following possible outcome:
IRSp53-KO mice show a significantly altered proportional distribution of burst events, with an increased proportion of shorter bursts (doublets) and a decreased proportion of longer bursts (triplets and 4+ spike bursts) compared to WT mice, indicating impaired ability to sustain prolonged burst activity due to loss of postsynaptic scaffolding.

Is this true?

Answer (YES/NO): YES